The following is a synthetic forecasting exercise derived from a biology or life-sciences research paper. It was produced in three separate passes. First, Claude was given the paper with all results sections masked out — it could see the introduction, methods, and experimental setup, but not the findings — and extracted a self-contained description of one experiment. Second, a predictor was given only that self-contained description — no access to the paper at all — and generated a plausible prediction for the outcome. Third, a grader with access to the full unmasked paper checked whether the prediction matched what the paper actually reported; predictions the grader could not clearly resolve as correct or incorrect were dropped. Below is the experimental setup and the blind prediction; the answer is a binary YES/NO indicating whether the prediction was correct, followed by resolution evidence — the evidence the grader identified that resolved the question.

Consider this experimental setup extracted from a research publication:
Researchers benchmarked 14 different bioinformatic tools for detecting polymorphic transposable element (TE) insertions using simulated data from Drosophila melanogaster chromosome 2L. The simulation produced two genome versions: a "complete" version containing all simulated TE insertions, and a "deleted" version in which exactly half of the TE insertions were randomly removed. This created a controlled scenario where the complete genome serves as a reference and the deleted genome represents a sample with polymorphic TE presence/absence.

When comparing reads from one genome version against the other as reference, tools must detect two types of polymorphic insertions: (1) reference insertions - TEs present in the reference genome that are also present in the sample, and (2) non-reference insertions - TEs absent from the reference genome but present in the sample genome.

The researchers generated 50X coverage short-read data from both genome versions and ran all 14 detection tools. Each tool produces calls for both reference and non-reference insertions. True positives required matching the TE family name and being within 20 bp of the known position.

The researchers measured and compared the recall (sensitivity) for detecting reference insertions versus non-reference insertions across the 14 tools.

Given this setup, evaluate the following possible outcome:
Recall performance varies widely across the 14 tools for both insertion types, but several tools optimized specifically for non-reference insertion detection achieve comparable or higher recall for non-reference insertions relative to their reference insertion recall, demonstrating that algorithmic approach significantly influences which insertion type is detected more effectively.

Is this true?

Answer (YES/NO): NO